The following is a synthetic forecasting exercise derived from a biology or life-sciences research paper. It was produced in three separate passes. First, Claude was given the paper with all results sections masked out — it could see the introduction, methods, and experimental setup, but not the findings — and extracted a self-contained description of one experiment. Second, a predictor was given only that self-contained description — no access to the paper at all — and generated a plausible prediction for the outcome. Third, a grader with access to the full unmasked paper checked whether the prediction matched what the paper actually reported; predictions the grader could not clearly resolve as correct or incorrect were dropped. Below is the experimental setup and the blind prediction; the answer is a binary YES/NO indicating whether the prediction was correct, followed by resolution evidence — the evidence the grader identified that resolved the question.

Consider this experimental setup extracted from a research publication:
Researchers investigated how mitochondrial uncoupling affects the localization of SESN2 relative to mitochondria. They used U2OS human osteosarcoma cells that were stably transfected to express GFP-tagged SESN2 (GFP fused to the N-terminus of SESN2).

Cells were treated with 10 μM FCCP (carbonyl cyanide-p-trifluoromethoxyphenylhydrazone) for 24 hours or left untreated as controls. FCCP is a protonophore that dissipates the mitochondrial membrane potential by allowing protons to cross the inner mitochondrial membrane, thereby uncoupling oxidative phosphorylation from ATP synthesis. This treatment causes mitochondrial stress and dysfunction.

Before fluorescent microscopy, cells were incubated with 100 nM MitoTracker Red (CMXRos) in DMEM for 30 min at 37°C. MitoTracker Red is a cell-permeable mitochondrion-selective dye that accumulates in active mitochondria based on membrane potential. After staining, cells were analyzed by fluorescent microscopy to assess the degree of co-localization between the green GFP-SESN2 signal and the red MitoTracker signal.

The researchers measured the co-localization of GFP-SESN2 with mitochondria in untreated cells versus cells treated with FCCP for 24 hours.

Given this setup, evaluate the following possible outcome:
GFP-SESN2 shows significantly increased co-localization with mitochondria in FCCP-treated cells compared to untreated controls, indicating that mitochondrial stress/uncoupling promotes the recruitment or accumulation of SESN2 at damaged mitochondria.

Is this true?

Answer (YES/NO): NO